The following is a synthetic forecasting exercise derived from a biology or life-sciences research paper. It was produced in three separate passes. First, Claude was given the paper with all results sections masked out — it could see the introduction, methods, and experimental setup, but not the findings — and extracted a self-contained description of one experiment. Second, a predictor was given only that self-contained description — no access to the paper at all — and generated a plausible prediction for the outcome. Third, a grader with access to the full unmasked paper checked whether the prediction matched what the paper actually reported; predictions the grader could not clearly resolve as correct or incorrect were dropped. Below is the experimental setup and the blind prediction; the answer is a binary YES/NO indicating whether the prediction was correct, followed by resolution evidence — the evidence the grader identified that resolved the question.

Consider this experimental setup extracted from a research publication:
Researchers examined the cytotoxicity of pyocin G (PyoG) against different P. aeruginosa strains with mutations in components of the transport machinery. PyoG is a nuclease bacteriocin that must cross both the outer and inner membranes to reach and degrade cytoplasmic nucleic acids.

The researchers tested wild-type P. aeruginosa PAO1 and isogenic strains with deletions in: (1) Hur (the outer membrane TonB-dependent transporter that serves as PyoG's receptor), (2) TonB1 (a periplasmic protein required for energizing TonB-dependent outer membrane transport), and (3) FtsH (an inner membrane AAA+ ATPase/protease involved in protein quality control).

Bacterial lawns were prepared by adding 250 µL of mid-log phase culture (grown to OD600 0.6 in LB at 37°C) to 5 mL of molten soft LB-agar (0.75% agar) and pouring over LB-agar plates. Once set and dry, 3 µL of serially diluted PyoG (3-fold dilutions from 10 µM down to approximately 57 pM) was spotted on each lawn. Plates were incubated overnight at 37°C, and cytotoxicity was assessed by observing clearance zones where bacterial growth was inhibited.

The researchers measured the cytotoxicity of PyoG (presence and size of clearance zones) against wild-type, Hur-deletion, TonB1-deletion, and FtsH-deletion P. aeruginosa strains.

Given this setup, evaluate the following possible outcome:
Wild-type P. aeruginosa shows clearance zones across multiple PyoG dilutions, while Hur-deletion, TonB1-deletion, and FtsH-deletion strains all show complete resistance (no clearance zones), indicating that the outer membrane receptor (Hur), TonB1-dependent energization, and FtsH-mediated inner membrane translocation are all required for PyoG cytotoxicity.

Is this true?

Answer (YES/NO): YES